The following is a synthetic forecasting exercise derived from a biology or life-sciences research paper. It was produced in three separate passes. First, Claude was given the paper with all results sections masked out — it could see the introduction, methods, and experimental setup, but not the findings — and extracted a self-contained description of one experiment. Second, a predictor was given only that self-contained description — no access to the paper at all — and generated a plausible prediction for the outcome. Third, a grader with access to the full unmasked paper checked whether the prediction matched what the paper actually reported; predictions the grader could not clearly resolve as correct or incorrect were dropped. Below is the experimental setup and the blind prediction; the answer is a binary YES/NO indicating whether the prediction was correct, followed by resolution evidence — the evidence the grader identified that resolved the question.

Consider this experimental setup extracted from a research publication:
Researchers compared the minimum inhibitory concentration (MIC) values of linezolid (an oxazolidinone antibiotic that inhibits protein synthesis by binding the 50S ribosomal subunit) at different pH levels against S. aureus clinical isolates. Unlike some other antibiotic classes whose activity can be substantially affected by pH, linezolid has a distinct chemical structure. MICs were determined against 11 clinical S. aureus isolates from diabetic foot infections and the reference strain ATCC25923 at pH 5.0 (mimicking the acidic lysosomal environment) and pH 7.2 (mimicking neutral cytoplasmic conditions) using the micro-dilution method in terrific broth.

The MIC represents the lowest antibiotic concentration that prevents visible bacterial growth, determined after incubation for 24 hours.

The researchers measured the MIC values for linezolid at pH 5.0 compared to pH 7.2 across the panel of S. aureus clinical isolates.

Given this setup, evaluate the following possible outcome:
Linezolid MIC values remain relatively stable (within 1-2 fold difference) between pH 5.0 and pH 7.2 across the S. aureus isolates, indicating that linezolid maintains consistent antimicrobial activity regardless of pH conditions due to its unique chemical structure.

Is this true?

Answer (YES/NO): YES